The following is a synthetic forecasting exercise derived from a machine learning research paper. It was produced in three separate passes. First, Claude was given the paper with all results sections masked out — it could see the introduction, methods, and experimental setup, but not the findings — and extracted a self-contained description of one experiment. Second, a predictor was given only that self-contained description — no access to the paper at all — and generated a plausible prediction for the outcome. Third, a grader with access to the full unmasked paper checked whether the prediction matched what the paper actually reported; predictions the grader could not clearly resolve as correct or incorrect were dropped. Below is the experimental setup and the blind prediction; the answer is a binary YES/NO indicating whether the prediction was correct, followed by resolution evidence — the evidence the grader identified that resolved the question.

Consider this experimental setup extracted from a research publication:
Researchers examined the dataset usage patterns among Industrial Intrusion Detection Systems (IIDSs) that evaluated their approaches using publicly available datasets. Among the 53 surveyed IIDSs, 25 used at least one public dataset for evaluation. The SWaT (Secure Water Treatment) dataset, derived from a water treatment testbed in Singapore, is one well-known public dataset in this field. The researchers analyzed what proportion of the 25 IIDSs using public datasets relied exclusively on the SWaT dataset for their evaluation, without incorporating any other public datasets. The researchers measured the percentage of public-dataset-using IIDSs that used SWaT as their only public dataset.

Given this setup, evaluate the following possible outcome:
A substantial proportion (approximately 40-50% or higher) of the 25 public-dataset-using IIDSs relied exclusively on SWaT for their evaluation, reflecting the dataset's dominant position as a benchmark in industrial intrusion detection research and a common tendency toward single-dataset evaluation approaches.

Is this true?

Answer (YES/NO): YES